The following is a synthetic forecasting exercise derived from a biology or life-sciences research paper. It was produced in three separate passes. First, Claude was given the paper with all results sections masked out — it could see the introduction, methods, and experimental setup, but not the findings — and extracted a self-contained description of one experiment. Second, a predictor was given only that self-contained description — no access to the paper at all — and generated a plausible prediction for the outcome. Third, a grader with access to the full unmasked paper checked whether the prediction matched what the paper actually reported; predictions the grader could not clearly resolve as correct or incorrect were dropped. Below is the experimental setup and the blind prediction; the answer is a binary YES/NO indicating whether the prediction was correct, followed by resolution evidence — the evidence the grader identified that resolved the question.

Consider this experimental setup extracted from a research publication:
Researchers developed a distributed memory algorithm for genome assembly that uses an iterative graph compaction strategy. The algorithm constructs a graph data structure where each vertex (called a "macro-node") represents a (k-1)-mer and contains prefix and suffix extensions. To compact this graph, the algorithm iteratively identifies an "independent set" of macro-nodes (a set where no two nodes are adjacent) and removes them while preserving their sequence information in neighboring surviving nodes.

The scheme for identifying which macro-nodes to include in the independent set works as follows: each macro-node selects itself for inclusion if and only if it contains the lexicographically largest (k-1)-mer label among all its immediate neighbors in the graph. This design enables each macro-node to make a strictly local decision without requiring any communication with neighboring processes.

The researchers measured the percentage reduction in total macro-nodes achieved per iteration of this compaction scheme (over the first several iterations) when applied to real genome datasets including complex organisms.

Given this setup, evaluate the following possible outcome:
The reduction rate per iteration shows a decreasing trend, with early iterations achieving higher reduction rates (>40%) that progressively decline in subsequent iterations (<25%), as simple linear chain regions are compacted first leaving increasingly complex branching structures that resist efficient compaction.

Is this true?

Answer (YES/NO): NO